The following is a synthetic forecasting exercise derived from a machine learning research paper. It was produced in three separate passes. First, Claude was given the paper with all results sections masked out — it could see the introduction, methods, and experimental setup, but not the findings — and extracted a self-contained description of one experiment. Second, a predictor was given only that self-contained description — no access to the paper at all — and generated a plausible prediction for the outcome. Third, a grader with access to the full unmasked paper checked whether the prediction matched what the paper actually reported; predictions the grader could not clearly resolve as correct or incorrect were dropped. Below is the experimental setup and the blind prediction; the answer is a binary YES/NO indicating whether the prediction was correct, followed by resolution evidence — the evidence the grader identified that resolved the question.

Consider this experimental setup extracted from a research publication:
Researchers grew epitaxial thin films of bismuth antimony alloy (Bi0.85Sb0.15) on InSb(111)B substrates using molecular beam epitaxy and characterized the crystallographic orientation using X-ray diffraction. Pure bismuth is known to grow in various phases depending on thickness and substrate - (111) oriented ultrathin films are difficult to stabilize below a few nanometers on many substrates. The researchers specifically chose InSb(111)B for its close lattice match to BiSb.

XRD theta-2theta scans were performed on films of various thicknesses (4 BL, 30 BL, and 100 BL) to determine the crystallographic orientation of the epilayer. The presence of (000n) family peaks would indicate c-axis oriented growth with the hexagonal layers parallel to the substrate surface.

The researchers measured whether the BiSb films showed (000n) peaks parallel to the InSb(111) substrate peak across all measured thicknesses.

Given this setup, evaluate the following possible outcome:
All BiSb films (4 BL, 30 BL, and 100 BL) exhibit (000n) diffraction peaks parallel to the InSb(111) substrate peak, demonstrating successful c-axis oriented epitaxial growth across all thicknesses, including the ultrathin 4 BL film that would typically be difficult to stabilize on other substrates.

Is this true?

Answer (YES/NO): YES